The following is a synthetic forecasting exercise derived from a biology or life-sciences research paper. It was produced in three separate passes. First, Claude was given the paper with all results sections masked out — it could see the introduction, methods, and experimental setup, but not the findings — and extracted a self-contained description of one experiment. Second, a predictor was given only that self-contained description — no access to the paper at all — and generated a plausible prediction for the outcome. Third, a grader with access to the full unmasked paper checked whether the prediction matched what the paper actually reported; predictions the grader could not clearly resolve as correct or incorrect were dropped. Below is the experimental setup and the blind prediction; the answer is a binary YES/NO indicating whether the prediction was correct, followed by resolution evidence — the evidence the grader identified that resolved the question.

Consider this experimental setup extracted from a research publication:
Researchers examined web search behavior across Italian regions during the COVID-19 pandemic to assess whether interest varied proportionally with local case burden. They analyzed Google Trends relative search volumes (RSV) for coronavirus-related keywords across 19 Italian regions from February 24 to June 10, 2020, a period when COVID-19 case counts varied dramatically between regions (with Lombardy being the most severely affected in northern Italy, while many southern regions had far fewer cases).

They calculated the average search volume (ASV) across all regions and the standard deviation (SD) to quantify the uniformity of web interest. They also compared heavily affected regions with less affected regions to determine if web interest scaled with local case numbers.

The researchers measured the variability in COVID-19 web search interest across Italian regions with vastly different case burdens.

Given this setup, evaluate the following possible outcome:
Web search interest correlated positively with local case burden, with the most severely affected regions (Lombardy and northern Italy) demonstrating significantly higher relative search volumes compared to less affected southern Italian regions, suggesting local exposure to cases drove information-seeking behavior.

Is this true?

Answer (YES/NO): NO